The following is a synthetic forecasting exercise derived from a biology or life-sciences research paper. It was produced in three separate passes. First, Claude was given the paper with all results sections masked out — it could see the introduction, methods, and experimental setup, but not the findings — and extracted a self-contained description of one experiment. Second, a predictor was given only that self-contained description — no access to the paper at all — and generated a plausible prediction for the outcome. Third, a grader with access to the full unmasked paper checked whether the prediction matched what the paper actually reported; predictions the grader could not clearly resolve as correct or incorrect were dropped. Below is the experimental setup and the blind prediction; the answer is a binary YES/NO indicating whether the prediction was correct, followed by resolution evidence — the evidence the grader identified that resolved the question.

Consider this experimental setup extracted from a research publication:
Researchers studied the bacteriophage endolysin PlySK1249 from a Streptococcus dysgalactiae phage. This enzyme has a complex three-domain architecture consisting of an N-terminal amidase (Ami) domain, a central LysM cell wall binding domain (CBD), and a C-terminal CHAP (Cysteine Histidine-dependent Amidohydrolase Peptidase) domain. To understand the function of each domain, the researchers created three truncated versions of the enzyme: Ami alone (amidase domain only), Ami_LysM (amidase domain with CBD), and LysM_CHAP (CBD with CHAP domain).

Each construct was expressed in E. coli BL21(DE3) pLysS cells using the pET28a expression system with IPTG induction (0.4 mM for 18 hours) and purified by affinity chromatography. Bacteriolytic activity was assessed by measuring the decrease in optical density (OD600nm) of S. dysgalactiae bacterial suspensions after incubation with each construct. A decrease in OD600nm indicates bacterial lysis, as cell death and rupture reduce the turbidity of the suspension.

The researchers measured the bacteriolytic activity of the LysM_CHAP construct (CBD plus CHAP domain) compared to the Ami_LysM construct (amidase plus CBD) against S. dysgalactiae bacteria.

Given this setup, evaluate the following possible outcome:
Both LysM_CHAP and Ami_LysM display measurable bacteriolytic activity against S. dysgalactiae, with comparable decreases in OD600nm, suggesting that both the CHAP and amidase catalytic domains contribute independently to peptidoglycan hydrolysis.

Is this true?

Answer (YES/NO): NO